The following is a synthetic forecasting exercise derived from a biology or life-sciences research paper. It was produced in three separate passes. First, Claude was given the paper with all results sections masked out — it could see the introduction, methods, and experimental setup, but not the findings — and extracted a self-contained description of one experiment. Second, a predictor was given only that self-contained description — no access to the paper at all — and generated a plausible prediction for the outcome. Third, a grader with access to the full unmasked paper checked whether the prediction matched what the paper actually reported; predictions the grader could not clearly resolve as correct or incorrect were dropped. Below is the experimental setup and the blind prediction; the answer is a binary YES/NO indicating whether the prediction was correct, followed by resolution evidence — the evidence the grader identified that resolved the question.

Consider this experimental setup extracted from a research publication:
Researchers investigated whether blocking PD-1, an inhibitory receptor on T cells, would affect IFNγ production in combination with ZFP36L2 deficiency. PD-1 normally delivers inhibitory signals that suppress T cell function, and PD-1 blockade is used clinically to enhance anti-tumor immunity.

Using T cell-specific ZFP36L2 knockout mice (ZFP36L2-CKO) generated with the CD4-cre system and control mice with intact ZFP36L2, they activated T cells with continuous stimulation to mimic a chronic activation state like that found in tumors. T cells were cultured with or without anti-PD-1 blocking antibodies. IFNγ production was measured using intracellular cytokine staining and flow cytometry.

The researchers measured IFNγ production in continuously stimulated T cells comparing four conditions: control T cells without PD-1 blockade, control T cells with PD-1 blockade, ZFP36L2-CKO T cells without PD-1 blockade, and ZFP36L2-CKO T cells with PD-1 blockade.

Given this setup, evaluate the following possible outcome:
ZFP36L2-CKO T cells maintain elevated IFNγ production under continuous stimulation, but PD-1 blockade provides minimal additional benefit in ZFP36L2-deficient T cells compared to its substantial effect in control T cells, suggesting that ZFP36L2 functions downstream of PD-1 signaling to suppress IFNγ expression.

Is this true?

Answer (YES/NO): NO